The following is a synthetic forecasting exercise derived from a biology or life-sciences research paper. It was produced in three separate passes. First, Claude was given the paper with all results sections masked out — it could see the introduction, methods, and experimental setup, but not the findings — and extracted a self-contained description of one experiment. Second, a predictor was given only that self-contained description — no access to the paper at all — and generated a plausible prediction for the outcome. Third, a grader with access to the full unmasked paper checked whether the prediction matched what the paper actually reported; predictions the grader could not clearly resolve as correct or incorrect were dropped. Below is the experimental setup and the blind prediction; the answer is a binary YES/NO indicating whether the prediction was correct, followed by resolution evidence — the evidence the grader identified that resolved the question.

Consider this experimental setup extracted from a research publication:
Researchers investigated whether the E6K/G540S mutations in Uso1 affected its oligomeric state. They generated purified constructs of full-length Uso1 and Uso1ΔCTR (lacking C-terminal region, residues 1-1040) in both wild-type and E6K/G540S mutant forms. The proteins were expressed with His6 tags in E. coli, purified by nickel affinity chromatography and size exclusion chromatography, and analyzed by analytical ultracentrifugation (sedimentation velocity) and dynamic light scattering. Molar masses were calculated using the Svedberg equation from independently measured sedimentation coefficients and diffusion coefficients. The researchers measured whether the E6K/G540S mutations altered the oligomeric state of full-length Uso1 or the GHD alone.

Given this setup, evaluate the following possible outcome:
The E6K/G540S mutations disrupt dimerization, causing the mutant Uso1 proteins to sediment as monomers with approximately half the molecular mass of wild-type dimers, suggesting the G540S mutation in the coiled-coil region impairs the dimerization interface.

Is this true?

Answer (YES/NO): NO